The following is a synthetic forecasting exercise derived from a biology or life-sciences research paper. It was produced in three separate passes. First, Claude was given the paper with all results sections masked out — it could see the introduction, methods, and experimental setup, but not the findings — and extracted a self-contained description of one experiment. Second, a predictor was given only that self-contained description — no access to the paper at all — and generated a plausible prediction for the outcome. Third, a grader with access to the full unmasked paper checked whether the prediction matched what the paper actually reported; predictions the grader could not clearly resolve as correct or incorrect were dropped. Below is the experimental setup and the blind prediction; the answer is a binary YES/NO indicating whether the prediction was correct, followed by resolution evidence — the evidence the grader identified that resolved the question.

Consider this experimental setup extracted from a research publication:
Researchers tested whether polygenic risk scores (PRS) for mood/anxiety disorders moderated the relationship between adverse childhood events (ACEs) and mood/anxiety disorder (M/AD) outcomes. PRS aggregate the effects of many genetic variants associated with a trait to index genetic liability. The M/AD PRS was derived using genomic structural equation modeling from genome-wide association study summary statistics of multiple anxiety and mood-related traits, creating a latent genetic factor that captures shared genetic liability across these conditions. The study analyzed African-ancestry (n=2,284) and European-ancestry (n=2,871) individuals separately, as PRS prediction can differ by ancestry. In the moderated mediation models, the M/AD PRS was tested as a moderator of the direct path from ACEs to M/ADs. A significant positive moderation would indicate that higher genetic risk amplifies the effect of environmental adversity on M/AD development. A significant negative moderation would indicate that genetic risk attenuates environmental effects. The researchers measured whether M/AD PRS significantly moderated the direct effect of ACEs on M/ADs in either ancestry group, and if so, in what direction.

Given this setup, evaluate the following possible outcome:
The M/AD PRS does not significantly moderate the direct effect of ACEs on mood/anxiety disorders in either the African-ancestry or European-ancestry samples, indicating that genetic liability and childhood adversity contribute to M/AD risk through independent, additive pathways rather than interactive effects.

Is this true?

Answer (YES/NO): YES